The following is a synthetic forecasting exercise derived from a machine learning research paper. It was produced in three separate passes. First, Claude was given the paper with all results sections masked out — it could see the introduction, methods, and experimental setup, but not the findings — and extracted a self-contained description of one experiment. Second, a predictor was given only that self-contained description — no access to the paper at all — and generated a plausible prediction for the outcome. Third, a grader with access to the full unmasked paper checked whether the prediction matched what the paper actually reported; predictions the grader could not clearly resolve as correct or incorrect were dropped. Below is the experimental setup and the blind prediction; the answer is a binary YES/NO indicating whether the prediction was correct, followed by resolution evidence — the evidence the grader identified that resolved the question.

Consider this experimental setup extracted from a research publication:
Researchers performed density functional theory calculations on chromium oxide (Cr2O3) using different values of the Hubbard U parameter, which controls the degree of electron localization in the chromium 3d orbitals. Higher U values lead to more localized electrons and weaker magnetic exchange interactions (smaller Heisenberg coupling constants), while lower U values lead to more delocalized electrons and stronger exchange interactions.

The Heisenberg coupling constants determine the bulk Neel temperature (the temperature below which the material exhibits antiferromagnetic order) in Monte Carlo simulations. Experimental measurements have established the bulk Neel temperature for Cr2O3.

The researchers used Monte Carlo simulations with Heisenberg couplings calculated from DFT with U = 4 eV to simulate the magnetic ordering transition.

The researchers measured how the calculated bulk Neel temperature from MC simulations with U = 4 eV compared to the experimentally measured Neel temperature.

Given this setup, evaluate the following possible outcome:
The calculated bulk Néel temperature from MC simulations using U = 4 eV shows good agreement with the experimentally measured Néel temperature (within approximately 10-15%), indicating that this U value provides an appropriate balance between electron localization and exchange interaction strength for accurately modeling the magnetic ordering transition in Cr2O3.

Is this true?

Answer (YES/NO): NO